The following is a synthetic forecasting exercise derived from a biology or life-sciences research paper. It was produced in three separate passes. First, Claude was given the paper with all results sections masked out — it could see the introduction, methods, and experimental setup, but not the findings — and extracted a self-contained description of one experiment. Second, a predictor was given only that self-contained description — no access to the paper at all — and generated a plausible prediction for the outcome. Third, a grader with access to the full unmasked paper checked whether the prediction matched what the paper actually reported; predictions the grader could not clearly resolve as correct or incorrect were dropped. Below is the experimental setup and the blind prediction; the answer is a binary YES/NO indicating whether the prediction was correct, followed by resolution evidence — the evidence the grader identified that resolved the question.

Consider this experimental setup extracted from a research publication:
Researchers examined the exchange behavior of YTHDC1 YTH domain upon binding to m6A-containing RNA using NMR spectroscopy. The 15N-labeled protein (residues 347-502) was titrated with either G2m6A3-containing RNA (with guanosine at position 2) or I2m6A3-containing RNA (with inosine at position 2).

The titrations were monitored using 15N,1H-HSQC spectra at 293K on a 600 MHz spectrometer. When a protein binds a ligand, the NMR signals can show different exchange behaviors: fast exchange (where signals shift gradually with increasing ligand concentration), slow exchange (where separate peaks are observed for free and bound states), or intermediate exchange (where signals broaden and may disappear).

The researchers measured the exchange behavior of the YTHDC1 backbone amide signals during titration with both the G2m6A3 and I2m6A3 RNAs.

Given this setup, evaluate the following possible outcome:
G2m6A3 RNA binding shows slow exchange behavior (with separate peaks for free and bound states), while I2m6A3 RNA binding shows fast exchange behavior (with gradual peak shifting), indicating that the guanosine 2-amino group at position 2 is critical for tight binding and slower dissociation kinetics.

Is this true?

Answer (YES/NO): NO